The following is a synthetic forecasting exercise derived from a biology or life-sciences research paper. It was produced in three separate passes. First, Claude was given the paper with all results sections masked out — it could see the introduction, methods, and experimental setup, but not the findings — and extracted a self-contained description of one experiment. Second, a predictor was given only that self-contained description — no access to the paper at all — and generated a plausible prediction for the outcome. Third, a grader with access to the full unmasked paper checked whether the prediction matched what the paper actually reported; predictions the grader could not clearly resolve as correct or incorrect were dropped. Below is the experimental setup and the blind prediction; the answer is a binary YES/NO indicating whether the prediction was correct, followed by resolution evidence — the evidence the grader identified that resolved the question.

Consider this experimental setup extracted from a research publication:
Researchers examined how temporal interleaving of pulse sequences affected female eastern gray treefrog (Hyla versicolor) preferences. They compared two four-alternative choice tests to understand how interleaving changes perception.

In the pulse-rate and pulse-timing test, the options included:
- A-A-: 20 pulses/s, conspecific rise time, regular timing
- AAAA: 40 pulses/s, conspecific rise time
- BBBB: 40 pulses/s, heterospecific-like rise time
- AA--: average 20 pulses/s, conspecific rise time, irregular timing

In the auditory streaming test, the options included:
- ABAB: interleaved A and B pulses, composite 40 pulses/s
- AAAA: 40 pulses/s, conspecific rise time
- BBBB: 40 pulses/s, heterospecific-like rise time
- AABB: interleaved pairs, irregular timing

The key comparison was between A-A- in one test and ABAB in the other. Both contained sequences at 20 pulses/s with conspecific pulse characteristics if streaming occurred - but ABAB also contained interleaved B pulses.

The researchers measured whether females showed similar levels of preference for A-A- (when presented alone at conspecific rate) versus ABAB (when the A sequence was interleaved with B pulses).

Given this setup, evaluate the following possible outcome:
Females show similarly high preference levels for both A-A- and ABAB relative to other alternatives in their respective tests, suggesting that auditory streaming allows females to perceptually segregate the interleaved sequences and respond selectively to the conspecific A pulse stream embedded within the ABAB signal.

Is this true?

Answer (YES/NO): NO